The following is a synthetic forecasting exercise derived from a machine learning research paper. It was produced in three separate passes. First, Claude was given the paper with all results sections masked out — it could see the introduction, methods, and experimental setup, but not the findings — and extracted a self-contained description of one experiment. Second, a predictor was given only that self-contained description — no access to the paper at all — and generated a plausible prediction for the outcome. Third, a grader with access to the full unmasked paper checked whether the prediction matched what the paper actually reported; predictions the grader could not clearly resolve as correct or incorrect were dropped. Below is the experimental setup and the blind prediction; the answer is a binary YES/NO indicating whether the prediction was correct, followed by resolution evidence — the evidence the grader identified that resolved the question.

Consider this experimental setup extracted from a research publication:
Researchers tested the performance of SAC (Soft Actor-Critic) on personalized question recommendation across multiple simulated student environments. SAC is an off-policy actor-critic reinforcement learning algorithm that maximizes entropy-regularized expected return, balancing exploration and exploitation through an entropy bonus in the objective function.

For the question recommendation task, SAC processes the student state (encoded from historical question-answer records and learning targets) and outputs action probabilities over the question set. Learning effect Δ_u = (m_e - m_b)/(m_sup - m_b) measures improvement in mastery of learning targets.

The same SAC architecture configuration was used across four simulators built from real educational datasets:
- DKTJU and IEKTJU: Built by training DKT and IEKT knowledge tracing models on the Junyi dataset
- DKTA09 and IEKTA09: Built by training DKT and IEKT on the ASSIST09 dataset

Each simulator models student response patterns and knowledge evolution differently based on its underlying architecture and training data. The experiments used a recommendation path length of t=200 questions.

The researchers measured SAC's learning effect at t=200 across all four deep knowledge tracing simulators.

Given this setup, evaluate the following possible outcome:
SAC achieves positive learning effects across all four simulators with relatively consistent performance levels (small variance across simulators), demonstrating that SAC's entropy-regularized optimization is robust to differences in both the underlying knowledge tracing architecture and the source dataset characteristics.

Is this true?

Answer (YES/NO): NO